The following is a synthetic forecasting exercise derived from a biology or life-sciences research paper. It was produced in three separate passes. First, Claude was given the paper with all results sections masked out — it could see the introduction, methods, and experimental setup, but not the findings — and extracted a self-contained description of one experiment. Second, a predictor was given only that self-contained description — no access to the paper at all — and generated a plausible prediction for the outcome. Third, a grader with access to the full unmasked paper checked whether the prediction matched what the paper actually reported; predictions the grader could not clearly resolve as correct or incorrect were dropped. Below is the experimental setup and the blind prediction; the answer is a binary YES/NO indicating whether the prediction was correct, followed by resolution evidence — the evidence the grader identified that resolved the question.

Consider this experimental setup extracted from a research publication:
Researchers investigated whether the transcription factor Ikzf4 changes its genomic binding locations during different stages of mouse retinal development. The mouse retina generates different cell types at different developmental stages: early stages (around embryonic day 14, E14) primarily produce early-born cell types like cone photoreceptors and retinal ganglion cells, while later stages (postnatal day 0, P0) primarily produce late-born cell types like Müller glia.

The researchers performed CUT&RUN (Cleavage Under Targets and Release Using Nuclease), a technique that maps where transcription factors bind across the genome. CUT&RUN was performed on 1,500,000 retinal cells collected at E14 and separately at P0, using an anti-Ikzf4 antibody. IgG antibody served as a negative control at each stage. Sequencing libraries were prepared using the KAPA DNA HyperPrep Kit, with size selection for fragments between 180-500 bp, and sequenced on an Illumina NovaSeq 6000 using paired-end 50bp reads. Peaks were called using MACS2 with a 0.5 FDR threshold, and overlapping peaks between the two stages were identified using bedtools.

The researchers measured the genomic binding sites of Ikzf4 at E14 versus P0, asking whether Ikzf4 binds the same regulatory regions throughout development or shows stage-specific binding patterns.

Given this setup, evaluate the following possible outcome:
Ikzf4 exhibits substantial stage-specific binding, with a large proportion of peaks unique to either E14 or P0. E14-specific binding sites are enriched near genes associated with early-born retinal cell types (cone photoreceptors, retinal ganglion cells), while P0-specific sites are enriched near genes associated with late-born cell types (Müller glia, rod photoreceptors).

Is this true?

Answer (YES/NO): NO